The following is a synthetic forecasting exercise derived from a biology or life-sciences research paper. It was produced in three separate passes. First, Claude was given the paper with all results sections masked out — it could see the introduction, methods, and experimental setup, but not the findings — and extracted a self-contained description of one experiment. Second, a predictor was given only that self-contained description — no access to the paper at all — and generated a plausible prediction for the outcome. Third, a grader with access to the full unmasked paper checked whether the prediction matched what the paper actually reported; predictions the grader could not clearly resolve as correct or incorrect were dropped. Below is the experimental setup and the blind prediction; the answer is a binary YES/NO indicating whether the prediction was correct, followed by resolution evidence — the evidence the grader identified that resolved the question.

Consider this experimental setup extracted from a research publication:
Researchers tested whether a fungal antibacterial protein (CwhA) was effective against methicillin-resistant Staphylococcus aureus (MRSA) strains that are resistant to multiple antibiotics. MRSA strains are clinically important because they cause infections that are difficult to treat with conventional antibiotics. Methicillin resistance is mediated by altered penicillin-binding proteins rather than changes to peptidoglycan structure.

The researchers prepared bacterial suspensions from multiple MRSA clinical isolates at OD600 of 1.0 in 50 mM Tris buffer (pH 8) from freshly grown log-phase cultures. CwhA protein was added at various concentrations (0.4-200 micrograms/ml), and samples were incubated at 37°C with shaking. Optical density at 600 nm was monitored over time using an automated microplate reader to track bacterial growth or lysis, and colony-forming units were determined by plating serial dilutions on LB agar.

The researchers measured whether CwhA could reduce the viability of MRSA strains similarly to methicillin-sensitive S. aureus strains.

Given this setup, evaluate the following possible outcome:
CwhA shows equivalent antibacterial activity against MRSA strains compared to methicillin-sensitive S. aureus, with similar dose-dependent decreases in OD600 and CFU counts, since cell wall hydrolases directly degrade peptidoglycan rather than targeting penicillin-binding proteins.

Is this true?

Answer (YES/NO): YES